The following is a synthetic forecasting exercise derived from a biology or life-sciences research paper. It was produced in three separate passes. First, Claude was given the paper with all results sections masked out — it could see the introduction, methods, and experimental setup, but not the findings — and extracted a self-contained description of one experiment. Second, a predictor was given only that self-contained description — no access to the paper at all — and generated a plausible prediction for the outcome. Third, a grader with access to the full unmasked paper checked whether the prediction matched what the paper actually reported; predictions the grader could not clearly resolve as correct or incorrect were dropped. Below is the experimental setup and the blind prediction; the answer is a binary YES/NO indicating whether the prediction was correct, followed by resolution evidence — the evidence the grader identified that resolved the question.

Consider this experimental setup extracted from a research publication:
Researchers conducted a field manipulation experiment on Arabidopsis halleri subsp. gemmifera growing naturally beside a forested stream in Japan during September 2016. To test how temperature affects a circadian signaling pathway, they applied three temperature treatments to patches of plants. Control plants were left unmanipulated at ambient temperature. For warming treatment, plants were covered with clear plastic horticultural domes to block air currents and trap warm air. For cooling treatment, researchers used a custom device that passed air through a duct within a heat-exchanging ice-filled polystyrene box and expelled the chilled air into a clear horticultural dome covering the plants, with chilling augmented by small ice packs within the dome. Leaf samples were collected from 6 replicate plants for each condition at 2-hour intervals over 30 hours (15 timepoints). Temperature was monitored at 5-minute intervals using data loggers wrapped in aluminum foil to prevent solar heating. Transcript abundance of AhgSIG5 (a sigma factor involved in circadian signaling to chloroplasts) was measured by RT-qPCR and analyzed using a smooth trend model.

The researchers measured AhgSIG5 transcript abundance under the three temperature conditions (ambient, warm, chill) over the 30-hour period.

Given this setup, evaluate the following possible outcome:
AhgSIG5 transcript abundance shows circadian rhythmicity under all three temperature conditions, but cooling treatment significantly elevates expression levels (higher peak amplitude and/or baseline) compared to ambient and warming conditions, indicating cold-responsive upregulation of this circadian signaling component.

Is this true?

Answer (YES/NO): NO